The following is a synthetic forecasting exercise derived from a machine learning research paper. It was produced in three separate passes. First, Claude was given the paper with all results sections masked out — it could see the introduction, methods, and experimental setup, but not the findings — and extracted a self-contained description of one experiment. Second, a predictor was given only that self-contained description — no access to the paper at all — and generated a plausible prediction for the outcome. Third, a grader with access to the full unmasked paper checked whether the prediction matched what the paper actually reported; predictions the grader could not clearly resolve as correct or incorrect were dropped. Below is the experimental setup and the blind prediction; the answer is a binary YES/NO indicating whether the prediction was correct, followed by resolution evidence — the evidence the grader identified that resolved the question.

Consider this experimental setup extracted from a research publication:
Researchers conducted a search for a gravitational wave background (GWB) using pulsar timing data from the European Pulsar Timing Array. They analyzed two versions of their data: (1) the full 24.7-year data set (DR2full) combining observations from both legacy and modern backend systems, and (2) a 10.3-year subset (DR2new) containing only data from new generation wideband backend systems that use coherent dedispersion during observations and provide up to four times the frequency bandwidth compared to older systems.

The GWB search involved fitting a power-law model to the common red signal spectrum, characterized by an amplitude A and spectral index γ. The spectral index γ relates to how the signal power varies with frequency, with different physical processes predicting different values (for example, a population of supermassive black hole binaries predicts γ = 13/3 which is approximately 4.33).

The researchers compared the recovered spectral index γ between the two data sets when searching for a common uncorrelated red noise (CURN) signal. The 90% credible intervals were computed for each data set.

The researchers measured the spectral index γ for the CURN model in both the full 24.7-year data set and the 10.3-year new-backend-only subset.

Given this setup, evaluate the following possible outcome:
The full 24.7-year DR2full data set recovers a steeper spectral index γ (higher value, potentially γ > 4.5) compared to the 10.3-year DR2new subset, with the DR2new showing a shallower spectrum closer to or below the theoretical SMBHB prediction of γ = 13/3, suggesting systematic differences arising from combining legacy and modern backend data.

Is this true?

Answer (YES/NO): YES